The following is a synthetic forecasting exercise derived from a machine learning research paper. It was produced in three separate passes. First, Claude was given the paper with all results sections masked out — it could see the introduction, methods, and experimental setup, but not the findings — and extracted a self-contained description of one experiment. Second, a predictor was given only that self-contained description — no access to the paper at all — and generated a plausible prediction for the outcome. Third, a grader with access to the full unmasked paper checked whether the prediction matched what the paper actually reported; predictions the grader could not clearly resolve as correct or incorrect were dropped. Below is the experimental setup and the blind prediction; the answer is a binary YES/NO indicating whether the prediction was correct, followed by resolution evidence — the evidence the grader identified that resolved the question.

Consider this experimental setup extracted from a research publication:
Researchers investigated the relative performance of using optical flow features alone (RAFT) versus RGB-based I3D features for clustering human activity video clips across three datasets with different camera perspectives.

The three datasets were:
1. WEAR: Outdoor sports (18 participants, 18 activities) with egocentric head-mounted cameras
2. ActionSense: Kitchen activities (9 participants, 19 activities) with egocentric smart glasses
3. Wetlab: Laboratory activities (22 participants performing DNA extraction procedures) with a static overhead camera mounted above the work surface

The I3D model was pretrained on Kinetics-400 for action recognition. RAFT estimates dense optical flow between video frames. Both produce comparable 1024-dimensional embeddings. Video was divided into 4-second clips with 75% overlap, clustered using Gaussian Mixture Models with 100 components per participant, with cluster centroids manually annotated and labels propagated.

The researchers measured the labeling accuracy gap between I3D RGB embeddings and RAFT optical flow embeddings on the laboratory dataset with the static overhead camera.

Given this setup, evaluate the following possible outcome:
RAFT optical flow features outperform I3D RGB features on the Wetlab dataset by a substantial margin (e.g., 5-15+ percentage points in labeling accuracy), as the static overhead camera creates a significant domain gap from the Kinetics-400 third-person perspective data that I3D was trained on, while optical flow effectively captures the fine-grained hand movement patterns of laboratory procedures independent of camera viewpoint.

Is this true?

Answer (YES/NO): NO